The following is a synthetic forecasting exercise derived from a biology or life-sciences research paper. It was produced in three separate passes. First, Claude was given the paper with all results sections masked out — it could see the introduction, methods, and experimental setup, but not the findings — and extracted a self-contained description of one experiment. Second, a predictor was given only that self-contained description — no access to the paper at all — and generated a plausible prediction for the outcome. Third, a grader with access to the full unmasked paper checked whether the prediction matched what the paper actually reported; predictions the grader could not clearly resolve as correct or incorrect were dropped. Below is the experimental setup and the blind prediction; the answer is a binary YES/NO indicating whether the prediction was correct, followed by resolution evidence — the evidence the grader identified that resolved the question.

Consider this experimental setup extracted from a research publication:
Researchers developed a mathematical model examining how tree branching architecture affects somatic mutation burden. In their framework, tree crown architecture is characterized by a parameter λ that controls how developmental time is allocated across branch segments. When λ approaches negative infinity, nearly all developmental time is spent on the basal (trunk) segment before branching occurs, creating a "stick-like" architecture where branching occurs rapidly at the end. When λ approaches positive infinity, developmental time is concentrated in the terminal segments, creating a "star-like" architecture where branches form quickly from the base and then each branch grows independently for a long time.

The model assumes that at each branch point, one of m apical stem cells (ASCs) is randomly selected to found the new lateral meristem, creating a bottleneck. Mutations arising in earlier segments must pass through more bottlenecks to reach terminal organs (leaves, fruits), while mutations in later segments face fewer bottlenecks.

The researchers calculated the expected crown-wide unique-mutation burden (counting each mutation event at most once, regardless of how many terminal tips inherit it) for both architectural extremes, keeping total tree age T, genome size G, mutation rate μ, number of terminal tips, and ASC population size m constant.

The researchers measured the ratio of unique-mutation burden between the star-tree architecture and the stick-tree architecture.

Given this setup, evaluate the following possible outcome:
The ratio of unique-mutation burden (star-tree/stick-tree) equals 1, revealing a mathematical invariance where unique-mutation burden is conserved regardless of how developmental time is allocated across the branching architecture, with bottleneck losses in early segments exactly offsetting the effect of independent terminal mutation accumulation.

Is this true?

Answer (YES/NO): NO